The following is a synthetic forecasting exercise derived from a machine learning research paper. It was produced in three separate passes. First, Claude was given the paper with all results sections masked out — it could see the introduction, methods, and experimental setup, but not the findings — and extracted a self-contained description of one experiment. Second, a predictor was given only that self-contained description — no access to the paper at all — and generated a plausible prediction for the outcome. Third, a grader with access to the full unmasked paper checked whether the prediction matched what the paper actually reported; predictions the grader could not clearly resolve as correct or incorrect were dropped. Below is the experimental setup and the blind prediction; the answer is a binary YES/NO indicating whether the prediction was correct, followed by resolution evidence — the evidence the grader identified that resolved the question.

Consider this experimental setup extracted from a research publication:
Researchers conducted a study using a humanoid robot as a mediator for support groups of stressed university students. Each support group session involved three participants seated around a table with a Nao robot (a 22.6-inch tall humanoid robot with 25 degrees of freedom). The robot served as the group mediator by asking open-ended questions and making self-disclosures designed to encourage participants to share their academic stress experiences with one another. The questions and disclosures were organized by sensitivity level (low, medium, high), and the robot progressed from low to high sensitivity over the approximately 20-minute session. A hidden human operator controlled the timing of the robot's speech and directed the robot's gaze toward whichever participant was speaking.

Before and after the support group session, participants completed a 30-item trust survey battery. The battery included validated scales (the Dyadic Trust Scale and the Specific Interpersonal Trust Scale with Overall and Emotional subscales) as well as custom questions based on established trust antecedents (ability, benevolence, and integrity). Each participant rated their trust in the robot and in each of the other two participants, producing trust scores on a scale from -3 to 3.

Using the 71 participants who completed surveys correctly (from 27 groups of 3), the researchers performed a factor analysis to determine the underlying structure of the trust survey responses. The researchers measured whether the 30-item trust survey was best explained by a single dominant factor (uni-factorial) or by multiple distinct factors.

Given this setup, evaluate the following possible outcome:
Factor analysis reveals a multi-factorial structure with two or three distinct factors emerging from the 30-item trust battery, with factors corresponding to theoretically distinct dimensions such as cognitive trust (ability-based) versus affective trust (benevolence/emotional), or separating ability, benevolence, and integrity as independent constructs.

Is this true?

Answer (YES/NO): NO